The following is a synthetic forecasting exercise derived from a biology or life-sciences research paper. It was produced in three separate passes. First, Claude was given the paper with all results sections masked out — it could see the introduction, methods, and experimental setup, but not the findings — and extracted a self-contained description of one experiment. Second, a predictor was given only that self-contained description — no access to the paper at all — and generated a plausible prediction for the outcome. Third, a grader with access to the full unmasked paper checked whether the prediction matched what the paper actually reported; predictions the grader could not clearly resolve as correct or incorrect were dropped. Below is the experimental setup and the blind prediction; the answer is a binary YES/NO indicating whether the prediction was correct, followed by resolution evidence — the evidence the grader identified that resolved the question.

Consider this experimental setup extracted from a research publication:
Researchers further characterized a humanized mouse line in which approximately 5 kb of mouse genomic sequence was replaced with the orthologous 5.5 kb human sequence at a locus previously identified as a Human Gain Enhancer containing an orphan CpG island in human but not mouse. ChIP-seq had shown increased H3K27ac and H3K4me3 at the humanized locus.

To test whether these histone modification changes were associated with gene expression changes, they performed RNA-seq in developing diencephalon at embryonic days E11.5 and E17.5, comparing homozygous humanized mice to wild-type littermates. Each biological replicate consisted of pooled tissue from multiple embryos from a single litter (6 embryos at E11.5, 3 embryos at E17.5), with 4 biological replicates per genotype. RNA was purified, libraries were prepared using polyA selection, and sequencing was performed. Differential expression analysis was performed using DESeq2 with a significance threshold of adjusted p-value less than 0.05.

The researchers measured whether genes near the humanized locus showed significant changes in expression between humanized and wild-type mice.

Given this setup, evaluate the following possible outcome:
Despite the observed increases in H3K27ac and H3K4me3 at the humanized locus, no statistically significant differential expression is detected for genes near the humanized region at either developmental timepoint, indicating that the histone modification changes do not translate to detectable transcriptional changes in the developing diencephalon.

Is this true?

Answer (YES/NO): YES